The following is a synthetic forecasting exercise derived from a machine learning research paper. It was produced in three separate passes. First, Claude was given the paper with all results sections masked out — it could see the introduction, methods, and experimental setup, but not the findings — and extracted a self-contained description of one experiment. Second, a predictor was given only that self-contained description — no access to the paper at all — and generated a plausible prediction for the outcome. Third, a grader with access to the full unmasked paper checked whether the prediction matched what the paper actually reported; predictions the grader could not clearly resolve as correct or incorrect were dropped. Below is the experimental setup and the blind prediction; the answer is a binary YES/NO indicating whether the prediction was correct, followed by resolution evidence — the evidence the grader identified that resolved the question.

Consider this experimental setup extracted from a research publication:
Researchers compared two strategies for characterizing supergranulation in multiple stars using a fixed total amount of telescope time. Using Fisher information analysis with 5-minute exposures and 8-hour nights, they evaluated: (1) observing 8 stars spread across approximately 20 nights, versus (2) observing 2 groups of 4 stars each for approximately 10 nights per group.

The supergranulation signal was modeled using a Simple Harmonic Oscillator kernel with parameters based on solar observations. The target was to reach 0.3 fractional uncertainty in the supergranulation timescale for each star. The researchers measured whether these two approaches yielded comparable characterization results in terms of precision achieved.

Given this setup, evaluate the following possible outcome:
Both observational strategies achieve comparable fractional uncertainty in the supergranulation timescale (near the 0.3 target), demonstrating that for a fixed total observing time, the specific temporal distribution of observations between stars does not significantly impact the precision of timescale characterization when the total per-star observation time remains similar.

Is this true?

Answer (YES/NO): YES